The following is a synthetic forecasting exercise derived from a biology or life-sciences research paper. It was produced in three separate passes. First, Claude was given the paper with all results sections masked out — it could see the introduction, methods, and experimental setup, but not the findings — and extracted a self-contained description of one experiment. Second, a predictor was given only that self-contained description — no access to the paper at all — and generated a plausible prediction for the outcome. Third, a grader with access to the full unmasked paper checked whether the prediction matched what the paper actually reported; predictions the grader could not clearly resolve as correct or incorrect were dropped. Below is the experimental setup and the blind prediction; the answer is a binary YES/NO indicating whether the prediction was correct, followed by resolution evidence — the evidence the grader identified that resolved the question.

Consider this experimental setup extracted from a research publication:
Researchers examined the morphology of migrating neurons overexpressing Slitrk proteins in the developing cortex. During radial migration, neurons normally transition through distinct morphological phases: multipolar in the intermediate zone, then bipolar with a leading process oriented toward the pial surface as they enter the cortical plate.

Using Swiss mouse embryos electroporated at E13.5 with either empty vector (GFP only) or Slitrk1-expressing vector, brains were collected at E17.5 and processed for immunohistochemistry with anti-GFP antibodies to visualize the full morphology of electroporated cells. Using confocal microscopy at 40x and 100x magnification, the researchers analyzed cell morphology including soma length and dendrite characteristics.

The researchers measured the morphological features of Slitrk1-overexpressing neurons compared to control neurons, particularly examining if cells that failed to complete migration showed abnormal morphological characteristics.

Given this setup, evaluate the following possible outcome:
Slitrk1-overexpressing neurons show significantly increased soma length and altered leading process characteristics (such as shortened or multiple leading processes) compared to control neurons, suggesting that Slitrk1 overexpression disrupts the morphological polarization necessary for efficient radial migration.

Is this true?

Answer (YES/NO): NO